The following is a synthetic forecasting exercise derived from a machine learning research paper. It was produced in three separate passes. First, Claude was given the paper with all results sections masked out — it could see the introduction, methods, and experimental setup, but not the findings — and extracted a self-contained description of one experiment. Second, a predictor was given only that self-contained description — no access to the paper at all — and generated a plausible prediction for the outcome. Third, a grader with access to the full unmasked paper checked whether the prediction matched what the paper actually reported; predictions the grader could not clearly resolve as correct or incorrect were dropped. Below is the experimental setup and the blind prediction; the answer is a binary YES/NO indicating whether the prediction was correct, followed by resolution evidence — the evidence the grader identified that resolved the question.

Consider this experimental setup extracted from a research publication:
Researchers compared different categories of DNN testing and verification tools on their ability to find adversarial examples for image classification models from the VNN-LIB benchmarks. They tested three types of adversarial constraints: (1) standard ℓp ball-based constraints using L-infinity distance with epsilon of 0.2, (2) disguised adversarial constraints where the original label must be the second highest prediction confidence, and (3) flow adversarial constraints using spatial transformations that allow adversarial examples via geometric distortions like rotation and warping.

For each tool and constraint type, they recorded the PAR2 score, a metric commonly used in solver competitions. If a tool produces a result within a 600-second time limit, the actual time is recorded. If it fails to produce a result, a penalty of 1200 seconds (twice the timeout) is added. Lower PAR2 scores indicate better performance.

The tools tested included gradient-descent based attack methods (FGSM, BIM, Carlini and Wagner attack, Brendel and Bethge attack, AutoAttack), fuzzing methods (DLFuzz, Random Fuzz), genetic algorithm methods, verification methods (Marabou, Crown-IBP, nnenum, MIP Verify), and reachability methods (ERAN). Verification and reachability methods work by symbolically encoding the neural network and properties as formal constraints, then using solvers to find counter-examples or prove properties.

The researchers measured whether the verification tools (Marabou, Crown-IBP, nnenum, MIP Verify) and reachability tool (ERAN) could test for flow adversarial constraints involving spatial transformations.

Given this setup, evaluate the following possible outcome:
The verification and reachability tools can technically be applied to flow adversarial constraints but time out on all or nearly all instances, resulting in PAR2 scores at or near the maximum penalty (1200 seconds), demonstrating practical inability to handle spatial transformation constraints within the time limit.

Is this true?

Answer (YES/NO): NO